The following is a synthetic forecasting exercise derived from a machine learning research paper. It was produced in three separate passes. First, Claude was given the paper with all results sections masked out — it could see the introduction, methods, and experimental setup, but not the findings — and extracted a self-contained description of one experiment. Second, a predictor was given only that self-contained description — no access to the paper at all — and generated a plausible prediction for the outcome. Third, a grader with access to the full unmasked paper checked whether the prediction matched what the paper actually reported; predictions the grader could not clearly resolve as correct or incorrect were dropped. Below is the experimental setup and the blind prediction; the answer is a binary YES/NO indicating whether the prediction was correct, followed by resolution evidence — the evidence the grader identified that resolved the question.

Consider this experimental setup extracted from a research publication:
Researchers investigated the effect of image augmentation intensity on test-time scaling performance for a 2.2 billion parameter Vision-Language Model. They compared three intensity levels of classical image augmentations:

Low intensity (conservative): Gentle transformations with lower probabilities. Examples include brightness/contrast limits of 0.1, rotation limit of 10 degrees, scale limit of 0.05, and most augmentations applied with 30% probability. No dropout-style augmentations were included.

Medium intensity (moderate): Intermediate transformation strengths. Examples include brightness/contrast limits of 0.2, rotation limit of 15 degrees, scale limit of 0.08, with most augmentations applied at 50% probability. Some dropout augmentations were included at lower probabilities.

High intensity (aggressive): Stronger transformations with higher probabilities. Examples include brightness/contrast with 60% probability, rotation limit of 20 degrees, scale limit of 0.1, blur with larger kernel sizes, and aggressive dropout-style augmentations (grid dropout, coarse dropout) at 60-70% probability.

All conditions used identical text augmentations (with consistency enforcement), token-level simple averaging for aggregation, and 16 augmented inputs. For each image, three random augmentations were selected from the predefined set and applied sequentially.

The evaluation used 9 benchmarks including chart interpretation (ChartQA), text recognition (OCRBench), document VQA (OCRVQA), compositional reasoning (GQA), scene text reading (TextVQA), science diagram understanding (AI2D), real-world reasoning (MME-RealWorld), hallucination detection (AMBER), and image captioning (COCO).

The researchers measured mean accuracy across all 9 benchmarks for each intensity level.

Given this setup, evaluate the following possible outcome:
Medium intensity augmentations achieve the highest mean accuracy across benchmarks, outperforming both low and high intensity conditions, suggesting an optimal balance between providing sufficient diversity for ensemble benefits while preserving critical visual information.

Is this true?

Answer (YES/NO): NO